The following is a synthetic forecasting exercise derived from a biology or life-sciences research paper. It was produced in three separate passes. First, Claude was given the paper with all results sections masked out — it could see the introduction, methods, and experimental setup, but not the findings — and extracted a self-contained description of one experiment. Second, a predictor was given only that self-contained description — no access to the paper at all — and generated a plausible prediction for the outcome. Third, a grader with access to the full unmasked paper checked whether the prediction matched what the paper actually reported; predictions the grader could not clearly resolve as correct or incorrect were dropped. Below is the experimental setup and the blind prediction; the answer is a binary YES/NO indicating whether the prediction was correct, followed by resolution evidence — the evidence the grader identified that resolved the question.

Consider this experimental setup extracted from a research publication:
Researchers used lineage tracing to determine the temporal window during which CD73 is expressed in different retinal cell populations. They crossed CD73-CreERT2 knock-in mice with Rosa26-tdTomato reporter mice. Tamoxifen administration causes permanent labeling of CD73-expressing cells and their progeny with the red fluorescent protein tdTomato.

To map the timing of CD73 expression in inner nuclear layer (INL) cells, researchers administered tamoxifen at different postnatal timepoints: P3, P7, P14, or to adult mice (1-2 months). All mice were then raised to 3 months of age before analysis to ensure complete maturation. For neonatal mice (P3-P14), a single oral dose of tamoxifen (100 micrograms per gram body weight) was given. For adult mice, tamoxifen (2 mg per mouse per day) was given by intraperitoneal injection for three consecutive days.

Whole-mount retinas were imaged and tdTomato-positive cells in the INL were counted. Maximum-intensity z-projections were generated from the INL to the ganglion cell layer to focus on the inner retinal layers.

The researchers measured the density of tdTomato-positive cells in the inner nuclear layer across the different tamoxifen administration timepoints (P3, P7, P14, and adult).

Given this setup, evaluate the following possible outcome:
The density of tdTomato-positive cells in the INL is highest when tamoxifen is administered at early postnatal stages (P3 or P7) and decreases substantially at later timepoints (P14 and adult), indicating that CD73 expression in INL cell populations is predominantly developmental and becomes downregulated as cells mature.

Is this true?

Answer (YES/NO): NO